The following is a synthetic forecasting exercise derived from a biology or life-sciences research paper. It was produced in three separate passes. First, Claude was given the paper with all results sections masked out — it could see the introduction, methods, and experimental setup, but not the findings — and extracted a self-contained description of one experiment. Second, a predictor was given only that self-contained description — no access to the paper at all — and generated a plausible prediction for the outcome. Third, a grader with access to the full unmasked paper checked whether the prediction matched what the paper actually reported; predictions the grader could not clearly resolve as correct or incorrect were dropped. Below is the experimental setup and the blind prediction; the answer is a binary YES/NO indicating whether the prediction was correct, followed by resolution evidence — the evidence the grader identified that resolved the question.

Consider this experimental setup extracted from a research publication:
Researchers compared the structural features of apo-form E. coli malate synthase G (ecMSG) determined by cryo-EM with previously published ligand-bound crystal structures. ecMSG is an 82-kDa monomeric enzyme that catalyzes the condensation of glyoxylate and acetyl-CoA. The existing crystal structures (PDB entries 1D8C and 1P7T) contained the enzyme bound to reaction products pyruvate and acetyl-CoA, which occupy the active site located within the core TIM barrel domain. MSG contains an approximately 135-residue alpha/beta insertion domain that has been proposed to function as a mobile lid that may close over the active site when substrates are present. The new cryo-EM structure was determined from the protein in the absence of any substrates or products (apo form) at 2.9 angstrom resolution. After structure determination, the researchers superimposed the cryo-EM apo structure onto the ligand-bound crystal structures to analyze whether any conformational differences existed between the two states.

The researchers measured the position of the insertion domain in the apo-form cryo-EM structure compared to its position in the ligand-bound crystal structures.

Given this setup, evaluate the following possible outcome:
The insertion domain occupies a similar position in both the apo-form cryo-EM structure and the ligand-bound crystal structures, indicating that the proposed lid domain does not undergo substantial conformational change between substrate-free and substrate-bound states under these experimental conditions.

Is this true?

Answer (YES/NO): YES